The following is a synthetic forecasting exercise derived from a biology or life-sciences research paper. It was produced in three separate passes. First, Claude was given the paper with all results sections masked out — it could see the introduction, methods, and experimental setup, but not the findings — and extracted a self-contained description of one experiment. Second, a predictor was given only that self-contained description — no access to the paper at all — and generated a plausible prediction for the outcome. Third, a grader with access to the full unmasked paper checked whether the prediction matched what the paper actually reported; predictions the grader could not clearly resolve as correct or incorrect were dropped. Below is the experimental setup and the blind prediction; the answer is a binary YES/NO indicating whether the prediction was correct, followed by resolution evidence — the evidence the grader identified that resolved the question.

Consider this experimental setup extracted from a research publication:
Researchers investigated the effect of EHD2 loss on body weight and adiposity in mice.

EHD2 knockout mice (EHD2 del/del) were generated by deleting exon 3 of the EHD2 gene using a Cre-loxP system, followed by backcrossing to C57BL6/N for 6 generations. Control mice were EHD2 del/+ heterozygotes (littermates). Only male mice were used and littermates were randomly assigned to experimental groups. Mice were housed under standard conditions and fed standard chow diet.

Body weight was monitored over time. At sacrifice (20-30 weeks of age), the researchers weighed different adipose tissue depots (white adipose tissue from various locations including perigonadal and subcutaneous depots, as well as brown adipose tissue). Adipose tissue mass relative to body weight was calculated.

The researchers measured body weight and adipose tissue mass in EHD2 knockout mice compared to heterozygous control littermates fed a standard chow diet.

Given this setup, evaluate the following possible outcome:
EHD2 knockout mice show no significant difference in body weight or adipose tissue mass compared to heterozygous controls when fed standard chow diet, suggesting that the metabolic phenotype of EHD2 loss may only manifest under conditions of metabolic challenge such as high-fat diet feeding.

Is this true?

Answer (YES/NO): NO